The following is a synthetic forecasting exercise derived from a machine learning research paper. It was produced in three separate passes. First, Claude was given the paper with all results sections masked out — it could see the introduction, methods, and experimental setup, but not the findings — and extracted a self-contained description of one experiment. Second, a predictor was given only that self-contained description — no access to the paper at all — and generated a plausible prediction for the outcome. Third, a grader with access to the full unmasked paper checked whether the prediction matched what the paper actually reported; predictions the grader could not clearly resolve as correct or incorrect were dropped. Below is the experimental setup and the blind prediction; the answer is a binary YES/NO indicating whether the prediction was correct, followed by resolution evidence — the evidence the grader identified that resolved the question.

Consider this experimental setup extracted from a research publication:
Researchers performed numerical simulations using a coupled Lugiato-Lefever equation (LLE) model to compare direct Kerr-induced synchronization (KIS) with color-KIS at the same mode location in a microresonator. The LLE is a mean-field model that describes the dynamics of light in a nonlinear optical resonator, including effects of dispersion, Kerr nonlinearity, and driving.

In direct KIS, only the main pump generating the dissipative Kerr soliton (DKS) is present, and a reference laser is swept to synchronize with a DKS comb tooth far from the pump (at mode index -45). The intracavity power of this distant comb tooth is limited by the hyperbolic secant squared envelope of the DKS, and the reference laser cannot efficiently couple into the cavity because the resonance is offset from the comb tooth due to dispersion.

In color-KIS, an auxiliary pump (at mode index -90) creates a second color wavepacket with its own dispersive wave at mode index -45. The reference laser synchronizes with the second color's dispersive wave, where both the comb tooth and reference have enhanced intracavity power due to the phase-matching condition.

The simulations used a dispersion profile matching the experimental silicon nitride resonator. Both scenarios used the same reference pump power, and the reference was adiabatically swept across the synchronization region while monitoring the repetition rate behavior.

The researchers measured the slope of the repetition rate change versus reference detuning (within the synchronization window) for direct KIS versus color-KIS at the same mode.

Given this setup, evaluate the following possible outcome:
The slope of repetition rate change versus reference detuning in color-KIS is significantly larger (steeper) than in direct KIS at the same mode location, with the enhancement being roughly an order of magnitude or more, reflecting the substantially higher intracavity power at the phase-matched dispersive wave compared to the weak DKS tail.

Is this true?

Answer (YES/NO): NO